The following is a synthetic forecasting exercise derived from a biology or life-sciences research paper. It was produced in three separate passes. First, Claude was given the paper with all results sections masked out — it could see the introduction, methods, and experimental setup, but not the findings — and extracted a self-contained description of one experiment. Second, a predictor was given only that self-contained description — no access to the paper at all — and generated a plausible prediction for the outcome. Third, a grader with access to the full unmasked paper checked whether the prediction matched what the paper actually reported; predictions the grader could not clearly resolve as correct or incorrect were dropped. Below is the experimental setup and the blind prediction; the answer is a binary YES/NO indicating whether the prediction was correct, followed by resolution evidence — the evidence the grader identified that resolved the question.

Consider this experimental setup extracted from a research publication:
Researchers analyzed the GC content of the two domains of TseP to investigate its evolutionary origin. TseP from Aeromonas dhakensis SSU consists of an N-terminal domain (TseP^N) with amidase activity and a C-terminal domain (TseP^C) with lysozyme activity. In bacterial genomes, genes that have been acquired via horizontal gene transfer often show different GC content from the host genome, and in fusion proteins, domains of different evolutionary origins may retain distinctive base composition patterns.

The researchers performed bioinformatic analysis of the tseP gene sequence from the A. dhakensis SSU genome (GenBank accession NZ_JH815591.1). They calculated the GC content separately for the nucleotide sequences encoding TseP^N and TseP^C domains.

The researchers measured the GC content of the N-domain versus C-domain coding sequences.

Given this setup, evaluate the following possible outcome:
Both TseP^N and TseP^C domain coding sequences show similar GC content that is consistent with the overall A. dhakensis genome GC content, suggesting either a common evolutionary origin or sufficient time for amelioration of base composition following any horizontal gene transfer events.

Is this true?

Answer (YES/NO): NO